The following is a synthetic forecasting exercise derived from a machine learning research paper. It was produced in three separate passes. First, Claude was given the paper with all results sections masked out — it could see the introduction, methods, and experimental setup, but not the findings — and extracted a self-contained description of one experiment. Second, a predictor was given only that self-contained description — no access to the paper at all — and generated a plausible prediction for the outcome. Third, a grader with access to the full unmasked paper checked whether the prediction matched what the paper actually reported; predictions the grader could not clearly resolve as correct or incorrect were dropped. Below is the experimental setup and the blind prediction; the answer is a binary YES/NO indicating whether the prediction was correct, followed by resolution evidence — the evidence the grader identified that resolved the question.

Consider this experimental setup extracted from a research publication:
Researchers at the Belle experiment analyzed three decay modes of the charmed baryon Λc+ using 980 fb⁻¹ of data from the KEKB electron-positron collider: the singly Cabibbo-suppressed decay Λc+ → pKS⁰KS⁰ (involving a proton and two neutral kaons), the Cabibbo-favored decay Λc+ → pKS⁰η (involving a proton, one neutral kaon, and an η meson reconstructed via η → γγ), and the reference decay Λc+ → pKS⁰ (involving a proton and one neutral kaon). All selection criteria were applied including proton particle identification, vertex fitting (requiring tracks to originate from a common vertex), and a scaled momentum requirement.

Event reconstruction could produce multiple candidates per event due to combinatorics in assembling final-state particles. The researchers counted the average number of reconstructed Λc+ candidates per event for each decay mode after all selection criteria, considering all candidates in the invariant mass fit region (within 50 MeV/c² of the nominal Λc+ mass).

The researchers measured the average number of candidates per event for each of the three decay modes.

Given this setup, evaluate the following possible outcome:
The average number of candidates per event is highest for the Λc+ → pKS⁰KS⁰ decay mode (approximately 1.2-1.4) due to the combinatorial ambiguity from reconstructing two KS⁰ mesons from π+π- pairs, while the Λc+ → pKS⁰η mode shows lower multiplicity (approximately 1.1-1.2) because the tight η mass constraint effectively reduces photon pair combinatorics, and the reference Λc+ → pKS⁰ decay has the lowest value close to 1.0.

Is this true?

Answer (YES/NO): NO